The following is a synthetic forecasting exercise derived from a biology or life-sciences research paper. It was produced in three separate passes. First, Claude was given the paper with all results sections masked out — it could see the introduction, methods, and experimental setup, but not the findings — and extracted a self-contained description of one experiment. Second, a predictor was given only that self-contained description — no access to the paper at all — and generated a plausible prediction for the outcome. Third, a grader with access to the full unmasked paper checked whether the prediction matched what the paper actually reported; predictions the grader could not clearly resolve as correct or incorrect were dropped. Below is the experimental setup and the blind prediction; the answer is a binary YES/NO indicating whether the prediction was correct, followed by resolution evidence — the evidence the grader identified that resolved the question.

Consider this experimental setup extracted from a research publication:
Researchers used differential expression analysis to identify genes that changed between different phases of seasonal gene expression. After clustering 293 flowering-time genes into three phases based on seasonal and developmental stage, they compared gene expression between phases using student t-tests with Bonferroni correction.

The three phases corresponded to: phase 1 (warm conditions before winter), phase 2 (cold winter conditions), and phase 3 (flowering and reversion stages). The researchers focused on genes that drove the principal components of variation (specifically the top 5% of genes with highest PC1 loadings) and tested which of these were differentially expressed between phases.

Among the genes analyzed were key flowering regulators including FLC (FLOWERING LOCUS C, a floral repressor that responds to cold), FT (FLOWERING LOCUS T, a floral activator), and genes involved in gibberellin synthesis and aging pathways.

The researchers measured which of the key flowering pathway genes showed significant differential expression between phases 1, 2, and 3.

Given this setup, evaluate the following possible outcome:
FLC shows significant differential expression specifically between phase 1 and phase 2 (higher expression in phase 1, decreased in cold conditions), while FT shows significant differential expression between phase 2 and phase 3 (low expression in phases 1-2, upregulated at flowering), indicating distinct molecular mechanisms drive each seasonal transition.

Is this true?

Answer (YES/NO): NO